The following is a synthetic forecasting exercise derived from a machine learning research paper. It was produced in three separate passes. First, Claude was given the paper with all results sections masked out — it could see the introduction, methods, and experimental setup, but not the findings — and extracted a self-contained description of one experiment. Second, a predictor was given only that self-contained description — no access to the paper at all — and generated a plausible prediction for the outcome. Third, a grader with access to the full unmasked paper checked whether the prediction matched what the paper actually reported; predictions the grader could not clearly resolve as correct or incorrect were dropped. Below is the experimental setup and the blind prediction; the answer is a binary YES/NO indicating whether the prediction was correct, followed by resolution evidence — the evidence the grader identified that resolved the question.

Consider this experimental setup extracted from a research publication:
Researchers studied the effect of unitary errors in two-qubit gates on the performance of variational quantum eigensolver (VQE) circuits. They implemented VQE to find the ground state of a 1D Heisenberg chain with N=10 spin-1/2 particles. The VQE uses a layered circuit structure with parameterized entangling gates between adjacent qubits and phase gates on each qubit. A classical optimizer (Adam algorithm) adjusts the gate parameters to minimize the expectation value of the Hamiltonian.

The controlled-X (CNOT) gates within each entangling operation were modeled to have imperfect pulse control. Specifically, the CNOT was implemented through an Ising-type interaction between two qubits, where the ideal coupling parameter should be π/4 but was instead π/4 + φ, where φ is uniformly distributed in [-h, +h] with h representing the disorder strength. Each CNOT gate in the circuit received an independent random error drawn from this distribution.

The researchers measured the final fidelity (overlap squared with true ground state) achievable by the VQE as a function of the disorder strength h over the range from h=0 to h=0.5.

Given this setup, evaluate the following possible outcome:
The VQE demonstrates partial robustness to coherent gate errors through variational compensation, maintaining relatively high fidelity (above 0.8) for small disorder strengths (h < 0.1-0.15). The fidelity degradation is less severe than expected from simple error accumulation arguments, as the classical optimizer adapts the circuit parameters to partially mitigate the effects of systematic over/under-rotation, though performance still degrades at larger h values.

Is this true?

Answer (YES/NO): NO